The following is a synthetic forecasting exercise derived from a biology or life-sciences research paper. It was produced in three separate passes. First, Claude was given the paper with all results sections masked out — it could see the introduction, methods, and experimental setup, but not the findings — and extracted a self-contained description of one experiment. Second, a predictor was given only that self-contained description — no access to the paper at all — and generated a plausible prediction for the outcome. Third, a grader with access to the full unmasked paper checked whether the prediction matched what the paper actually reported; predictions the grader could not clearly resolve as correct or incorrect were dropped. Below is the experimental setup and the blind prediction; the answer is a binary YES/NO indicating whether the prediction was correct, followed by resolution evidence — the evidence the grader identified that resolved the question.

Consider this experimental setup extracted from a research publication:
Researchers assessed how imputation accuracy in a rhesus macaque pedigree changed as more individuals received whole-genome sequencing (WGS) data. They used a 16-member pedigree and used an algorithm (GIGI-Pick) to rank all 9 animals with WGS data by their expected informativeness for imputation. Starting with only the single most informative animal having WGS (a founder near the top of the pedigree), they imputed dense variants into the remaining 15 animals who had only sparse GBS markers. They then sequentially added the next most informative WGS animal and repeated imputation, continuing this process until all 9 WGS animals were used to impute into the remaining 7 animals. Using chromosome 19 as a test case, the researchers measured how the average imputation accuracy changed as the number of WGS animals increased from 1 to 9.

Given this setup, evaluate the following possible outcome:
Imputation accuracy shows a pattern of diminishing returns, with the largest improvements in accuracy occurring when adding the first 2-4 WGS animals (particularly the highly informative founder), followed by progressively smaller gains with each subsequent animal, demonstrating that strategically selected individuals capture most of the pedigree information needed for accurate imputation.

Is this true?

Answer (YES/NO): YES